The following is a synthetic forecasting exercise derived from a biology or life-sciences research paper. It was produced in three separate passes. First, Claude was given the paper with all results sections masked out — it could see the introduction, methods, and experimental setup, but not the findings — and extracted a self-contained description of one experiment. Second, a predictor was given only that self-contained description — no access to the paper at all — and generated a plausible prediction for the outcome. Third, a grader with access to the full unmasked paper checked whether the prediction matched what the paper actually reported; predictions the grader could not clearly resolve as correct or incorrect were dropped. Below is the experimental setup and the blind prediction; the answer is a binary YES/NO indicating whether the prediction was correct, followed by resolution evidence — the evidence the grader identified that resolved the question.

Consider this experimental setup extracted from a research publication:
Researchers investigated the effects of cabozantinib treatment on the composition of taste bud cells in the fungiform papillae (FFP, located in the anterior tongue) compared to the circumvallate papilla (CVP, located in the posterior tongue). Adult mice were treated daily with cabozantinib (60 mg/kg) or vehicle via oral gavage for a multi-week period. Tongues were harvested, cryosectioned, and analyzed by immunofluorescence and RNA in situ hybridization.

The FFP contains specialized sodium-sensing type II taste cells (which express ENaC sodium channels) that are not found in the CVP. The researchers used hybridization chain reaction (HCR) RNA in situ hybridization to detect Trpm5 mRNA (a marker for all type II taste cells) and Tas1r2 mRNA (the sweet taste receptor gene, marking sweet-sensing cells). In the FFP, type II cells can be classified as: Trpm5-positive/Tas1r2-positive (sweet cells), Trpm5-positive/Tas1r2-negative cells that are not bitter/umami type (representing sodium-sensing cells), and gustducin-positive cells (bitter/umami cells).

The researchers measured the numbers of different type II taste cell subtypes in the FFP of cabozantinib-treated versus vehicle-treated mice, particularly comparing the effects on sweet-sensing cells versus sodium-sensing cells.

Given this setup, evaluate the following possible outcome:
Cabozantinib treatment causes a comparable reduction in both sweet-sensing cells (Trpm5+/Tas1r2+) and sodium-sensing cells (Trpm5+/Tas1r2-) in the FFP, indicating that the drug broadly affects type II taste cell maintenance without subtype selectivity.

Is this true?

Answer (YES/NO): NO